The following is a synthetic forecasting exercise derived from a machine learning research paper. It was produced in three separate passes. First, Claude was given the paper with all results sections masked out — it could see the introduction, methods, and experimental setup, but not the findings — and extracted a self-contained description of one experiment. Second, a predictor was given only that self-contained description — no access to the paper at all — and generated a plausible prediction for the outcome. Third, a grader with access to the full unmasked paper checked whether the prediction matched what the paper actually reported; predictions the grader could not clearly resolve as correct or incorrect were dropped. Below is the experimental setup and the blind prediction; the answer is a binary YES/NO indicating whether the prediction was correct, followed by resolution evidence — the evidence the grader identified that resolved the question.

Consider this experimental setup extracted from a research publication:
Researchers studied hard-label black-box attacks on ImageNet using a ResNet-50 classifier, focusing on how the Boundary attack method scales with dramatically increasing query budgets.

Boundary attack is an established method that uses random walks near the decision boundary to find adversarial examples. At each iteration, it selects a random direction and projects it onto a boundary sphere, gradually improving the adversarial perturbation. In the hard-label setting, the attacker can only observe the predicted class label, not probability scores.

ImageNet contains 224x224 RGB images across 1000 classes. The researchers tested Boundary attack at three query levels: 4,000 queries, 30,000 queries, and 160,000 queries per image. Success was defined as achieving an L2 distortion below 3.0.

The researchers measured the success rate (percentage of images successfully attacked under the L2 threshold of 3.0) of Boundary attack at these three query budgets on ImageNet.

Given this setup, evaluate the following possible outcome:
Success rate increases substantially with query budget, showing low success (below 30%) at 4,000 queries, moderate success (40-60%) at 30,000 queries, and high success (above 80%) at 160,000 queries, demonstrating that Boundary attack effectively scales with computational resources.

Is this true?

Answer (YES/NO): NO